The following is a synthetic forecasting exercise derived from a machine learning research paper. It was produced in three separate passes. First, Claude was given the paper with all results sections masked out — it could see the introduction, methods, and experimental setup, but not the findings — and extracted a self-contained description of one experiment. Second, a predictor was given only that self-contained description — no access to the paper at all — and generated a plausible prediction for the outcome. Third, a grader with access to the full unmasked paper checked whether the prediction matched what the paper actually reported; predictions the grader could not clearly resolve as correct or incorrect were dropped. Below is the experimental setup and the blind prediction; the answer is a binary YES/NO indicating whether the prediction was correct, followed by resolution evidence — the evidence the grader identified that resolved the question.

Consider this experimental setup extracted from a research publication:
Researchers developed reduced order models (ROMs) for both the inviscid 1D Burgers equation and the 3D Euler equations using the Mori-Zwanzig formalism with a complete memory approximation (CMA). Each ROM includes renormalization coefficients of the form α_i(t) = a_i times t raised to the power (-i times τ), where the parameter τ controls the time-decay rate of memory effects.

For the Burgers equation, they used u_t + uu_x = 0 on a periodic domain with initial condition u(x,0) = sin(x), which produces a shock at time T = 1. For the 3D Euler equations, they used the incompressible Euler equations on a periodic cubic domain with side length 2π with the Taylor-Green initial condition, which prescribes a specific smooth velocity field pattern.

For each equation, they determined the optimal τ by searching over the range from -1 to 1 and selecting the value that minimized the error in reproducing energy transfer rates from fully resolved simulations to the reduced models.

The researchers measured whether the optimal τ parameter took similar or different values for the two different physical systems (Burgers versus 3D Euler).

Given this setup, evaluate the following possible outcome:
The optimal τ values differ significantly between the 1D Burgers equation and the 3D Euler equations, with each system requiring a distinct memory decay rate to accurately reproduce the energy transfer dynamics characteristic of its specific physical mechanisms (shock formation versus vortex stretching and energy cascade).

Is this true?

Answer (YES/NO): YES